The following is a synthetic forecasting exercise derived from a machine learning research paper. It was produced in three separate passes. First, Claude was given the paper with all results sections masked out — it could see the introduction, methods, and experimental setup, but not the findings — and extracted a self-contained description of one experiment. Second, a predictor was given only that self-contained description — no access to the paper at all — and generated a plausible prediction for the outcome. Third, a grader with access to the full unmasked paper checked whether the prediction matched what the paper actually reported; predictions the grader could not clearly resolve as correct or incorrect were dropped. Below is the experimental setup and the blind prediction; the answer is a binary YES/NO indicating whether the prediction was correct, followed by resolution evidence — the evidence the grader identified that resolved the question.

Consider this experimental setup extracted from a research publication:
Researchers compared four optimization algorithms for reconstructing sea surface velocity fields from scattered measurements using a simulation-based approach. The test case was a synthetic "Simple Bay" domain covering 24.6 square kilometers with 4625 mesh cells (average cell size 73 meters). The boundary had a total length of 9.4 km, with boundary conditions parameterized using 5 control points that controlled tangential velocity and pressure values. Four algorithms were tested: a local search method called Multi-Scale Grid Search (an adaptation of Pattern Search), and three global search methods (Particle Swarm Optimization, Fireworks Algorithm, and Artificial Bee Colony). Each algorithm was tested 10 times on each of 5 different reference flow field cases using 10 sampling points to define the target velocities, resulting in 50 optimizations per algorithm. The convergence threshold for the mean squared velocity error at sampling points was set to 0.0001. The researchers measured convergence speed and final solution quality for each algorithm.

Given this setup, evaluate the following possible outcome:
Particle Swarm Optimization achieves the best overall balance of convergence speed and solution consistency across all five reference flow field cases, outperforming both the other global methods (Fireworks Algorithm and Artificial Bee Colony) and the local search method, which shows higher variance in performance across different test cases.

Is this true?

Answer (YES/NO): YES